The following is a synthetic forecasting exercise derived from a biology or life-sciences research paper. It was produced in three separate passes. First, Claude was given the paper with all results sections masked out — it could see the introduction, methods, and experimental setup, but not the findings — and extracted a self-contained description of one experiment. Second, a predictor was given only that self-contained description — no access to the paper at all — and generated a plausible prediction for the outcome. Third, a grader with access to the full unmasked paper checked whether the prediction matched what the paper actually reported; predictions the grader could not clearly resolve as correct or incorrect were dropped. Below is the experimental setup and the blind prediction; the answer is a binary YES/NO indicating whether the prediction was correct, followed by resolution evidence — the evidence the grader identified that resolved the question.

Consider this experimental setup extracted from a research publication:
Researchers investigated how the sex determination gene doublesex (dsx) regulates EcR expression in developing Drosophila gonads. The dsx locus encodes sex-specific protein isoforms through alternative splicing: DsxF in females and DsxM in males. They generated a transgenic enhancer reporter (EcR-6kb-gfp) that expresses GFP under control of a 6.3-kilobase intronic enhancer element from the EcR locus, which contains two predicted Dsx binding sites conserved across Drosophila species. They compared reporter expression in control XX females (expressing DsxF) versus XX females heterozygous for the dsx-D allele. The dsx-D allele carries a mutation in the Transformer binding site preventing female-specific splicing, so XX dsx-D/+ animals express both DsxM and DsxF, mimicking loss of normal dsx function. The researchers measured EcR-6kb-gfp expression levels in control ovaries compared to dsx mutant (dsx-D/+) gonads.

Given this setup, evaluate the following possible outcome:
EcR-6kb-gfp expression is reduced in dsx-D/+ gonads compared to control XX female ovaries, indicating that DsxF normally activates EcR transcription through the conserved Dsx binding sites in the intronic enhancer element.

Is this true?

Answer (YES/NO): YES